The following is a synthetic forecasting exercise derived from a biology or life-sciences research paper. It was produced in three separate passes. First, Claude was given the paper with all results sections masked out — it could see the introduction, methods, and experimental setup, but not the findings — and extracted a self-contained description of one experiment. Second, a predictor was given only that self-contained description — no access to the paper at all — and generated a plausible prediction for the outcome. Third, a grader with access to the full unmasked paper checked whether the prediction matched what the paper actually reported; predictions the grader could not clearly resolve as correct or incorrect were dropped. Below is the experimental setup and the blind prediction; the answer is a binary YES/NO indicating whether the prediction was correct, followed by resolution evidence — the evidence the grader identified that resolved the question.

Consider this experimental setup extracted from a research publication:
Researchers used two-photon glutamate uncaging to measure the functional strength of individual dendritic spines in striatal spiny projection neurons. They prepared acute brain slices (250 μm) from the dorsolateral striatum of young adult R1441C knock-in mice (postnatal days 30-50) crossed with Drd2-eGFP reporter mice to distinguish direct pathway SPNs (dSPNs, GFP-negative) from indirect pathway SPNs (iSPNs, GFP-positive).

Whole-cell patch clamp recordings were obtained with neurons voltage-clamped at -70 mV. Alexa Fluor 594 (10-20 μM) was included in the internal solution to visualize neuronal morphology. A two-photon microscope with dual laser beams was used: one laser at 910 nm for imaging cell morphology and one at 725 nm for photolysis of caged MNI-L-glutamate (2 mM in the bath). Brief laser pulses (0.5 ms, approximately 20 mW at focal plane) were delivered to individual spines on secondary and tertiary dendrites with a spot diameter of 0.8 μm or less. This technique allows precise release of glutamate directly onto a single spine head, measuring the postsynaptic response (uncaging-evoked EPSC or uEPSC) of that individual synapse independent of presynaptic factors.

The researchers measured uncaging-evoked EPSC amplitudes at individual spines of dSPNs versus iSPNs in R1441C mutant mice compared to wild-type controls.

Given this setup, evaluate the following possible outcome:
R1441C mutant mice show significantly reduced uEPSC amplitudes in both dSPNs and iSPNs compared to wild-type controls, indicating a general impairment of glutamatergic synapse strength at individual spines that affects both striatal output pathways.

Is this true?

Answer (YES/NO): NO